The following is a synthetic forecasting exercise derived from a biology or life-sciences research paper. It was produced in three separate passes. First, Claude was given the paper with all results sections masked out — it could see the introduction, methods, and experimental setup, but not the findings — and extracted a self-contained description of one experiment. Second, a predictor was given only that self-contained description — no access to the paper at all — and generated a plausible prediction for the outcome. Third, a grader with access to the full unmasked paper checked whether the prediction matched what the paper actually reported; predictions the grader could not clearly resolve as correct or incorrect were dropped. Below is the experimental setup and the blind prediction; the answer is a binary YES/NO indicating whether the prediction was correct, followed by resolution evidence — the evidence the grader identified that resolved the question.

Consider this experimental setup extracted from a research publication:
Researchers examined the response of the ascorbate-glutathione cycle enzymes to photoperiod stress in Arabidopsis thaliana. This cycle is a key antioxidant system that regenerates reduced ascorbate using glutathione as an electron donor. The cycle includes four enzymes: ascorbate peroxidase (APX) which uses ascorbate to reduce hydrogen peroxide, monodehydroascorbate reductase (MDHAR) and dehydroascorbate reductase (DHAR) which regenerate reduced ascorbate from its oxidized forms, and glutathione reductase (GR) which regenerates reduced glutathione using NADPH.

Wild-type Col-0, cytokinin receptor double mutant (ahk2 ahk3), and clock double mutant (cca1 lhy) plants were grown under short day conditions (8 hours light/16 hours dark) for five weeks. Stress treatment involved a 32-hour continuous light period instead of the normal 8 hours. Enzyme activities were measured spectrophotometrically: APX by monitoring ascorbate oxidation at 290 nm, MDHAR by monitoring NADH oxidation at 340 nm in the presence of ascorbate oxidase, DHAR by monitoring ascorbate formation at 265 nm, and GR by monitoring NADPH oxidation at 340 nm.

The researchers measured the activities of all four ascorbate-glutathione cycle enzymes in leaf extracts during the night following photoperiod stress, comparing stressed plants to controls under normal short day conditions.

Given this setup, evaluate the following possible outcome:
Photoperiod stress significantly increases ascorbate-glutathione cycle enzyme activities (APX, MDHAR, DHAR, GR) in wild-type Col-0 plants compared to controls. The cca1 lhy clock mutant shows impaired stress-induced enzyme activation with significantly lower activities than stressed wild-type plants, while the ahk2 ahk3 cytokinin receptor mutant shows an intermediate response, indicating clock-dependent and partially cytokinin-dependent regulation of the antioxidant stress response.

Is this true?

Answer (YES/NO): NO